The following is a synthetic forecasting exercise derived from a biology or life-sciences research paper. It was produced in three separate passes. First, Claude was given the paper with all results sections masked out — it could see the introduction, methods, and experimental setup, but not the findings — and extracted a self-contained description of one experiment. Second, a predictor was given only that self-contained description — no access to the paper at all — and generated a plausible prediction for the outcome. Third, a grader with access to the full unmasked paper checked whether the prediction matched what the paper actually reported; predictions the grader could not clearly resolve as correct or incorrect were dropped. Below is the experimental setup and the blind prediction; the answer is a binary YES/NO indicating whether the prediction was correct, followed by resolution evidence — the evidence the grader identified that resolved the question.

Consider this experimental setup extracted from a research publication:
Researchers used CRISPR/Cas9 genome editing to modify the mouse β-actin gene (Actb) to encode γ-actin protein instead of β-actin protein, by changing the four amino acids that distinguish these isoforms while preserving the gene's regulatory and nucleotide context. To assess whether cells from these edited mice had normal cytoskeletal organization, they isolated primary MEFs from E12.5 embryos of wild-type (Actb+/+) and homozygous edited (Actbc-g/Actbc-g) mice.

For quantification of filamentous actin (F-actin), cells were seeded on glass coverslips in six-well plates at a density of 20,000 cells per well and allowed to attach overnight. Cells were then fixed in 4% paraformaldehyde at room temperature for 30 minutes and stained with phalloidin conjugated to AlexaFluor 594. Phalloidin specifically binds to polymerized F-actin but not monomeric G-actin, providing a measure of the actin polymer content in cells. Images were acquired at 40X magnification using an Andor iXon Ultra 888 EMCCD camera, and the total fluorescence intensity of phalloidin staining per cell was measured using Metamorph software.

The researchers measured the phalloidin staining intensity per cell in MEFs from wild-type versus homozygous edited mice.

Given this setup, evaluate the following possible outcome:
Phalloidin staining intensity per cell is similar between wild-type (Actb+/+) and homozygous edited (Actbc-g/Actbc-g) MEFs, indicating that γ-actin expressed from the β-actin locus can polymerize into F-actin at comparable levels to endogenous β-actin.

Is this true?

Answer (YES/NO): YES